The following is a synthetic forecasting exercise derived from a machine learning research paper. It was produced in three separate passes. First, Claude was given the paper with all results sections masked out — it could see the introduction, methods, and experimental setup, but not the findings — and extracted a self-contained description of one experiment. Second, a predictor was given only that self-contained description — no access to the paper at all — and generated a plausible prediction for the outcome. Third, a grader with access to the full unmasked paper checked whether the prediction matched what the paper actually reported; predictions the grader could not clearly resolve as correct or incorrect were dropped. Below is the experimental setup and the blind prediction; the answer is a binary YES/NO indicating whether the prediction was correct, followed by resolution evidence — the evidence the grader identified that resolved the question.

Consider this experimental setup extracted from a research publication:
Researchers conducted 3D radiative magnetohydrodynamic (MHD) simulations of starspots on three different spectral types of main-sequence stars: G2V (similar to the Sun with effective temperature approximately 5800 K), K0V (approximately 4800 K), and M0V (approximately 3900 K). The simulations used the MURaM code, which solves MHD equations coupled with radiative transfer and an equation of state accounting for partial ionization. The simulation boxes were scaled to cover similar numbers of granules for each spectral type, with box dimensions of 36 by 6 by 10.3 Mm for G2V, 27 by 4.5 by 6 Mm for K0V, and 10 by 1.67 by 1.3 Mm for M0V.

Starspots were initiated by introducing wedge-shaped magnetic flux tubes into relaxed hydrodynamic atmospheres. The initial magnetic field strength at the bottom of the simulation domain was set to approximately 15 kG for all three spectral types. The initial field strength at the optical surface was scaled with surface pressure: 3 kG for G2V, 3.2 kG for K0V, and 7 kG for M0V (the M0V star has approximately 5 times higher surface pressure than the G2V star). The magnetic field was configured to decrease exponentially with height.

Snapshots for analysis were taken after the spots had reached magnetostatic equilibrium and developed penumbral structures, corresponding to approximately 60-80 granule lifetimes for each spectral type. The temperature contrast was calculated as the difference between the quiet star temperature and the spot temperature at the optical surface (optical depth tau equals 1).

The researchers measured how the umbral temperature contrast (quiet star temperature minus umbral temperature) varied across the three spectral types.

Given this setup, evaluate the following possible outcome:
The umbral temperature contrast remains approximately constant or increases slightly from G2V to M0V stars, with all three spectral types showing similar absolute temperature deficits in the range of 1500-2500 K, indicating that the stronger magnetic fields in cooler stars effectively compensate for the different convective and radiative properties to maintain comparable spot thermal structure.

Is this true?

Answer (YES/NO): NO